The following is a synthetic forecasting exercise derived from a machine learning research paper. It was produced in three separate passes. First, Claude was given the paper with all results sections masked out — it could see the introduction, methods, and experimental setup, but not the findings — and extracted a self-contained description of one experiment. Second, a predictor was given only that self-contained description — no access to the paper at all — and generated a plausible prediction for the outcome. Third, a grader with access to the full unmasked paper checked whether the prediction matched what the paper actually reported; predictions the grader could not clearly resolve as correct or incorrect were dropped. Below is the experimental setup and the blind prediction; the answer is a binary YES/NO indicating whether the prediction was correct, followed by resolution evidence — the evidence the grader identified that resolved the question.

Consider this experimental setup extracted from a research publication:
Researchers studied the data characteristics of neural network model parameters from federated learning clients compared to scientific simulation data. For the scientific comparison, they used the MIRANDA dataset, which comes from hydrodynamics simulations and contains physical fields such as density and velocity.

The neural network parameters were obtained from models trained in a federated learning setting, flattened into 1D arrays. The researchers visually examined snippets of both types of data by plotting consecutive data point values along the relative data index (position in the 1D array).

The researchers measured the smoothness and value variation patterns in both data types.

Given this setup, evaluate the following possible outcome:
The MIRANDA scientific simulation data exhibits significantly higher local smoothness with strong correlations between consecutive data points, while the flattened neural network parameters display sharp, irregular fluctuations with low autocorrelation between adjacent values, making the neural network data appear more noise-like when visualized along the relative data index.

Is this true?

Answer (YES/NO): YES